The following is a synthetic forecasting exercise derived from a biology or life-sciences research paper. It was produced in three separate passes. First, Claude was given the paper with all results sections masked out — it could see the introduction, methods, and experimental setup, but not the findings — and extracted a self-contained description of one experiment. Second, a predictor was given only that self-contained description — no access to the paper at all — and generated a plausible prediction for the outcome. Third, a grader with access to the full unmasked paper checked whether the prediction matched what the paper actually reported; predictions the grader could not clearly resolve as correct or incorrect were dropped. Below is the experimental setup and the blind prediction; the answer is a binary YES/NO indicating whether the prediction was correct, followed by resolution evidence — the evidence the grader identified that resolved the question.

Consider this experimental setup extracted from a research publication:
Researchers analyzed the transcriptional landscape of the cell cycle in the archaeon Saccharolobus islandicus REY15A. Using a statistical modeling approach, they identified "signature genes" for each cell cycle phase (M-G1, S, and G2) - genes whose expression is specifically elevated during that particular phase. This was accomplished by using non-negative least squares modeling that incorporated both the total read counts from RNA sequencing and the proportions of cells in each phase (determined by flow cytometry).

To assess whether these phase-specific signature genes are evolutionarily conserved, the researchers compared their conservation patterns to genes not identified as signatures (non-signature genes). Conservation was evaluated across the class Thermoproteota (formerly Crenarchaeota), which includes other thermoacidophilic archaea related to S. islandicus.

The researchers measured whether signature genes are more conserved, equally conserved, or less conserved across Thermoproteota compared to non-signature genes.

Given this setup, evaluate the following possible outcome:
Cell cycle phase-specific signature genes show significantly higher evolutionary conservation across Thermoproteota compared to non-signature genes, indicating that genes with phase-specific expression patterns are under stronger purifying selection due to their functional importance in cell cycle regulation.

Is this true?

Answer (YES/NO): YES